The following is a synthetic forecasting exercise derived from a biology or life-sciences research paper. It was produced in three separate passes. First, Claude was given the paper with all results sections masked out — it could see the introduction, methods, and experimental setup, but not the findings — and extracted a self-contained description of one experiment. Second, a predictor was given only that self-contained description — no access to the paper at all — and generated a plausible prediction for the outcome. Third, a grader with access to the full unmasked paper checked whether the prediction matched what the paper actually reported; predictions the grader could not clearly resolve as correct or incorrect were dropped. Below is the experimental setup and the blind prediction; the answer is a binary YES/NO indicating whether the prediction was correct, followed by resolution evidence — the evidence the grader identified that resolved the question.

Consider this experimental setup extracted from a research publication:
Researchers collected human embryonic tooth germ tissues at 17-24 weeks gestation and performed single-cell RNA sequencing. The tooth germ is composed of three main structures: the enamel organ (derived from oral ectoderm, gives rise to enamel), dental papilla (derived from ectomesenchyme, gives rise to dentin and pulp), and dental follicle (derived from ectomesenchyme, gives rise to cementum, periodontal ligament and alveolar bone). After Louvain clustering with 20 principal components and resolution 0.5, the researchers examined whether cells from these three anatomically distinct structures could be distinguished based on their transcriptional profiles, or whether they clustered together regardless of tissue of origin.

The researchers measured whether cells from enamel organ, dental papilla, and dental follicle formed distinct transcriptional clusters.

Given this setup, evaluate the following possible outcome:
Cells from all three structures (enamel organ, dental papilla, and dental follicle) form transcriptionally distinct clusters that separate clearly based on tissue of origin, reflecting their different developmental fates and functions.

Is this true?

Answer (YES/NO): NO